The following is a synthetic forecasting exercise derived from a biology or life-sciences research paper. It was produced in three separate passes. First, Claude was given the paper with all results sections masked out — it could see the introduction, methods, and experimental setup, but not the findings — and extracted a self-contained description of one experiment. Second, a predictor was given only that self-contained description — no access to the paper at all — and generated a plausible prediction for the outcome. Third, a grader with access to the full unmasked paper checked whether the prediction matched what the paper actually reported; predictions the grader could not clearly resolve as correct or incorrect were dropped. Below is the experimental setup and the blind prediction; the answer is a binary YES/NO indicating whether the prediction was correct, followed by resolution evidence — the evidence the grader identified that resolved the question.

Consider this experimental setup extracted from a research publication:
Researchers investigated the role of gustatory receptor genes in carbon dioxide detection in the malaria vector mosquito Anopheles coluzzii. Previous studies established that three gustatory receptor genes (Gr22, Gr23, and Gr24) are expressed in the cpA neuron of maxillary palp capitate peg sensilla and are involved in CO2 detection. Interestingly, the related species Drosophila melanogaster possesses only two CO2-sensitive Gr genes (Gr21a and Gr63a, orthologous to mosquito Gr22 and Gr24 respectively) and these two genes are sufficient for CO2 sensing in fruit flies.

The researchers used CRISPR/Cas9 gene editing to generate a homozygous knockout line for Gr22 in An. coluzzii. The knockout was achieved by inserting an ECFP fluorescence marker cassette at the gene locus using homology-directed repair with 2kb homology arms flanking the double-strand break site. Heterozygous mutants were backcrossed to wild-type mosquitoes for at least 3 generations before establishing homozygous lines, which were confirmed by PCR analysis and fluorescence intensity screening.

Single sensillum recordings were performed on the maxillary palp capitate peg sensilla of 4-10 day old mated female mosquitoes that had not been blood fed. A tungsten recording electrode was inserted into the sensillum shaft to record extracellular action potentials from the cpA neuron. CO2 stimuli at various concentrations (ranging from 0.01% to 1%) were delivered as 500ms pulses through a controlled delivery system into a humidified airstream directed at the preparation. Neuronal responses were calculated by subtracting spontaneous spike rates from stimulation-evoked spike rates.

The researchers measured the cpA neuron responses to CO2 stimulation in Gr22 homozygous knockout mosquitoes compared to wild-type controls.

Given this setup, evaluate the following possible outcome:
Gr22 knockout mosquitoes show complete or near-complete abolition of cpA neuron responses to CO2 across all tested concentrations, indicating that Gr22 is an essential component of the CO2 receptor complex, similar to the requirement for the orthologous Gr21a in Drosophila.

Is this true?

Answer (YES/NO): NO